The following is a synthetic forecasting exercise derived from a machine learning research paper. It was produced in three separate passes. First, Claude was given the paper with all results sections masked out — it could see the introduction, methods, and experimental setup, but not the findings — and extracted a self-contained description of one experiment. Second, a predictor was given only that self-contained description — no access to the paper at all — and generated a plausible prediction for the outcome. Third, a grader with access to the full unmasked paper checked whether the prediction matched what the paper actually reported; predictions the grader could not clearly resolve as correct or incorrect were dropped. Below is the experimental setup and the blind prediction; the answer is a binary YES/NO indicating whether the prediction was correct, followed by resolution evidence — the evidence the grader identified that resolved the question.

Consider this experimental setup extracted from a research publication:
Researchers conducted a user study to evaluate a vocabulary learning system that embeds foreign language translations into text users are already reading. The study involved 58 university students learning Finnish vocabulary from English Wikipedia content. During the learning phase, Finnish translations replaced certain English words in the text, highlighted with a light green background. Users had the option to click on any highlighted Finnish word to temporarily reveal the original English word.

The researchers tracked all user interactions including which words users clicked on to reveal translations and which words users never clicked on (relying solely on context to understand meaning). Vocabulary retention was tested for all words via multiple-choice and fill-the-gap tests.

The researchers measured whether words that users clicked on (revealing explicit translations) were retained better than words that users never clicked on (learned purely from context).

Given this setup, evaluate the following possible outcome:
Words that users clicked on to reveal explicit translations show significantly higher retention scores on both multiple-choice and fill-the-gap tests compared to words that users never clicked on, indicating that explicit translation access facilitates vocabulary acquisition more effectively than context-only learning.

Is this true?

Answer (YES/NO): NO